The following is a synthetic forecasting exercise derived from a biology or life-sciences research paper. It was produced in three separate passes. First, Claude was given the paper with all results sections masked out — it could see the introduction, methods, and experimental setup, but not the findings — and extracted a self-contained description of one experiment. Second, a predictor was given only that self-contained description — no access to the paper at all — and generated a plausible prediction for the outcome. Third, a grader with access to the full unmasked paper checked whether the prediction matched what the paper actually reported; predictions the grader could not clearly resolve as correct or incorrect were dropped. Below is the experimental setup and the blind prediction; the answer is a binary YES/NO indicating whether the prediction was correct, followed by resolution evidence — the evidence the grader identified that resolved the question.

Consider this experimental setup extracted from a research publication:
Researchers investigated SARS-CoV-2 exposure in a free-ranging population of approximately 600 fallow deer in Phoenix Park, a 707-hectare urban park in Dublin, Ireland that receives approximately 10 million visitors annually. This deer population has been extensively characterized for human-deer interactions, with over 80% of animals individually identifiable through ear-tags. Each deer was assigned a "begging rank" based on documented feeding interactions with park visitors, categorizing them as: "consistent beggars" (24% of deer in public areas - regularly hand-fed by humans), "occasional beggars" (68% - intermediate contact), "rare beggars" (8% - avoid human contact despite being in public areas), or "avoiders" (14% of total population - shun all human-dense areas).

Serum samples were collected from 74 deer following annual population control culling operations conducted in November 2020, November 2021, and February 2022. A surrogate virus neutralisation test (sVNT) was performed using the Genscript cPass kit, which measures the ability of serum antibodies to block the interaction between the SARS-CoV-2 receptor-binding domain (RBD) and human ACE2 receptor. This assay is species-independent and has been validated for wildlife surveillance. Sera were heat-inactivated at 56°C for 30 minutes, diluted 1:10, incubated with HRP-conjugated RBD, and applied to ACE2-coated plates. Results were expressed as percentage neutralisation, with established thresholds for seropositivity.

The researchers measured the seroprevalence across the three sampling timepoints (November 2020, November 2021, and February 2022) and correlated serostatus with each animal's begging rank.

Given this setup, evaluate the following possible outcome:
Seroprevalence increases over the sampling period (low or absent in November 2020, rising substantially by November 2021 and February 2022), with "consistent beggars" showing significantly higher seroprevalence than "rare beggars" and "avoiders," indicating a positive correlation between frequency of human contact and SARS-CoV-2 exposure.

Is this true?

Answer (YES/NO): NO